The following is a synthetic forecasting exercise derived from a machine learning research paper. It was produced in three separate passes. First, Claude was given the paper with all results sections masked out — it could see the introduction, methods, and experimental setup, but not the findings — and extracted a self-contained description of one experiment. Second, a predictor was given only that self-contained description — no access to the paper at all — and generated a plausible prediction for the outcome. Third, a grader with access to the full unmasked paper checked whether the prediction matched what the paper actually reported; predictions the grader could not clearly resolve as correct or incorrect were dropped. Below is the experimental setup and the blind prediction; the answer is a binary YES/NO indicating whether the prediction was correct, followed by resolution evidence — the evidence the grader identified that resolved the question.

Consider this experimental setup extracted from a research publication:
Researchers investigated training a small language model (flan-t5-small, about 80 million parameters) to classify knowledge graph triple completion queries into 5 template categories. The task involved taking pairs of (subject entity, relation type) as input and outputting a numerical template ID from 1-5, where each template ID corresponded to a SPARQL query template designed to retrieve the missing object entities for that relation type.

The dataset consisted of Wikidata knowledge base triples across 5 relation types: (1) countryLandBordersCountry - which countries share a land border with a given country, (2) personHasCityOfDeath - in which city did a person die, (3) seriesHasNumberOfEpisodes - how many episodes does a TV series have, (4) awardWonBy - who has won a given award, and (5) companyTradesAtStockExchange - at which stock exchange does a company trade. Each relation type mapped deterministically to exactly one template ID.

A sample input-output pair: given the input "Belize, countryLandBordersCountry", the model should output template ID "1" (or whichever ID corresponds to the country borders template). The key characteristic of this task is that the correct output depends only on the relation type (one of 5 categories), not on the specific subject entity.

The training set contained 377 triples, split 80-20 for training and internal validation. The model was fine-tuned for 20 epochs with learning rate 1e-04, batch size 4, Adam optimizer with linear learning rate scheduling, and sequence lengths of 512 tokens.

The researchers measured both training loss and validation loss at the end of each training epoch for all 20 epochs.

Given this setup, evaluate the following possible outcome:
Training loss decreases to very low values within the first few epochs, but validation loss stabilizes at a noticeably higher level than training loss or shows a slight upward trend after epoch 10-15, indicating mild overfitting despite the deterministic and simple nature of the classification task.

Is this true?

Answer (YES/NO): NO